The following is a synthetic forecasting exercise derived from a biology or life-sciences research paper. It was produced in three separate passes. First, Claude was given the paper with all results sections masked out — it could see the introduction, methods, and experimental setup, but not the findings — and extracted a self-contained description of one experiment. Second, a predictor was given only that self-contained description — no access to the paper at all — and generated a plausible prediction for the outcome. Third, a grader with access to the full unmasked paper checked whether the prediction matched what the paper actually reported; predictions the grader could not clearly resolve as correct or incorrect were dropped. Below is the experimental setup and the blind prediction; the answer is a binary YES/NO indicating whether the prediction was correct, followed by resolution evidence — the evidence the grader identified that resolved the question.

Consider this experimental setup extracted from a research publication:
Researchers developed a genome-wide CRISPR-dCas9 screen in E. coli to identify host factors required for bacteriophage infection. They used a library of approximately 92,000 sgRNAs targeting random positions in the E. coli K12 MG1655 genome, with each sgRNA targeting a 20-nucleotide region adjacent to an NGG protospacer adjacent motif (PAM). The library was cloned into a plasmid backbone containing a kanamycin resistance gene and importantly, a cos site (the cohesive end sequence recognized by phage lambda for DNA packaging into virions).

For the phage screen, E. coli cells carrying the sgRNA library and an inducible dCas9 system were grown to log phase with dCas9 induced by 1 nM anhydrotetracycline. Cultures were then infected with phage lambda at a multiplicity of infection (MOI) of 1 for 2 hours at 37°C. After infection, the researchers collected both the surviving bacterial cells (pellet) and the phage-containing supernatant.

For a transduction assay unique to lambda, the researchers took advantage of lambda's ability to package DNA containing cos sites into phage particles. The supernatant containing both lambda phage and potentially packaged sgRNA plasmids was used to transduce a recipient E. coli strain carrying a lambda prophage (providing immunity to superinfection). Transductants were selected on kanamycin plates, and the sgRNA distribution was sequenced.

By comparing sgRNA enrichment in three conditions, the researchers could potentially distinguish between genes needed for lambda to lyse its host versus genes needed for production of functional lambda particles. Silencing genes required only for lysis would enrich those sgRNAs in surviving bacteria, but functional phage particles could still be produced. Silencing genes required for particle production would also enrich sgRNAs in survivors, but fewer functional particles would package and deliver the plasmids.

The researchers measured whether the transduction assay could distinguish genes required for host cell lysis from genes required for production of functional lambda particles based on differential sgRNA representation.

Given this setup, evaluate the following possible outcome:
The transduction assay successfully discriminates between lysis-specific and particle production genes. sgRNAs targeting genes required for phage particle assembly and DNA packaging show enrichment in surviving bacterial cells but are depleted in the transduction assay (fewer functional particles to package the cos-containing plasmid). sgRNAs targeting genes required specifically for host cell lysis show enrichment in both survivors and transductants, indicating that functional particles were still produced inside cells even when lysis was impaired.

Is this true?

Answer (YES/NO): NO